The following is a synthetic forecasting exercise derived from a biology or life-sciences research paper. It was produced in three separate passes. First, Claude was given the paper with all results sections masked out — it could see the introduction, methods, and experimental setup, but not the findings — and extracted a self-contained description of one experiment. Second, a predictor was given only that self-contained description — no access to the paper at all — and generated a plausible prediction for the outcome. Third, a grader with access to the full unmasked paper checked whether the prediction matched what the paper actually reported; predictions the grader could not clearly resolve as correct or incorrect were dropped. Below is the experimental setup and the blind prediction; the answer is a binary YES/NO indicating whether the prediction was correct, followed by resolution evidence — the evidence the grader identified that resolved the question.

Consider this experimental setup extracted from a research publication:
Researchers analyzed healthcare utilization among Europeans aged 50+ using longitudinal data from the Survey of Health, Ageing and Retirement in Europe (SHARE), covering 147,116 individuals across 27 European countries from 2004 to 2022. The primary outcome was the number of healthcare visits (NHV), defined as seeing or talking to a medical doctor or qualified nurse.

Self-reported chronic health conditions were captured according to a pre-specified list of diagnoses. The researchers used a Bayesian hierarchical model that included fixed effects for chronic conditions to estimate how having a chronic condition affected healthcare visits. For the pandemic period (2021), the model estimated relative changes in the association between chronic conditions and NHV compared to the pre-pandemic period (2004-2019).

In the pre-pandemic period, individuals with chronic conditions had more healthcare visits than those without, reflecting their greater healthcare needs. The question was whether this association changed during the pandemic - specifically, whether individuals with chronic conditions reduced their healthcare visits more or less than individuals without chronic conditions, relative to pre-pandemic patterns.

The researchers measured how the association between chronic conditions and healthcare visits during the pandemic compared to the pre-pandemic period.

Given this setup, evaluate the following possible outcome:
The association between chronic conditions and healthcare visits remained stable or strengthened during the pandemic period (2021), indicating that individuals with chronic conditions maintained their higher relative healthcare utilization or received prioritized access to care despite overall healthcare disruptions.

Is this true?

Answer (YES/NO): NO